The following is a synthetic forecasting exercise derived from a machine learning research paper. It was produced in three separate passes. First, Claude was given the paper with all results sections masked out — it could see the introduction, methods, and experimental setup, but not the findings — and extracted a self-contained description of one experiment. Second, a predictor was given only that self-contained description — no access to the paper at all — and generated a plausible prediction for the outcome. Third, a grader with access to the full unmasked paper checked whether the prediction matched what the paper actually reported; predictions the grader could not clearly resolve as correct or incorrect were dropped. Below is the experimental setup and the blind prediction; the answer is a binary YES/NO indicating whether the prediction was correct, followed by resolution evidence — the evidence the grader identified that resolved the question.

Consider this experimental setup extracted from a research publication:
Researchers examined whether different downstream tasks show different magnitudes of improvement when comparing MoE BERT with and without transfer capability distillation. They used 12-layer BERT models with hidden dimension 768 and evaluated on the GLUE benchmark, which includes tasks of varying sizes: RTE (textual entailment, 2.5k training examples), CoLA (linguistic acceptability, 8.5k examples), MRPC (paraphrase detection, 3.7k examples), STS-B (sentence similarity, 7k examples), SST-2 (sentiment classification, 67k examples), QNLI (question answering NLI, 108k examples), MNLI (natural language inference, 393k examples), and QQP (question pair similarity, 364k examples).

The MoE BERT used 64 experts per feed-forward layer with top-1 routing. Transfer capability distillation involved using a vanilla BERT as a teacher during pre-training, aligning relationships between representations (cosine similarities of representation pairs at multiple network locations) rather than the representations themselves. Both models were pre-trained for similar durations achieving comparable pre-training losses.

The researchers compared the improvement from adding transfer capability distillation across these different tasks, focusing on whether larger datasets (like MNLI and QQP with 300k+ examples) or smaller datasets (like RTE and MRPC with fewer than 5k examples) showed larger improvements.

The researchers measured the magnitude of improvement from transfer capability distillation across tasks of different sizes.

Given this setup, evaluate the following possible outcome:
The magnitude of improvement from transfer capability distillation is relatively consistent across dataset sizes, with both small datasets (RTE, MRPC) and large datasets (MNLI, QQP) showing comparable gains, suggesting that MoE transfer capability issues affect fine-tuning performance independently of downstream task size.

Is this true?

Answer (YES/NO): NO